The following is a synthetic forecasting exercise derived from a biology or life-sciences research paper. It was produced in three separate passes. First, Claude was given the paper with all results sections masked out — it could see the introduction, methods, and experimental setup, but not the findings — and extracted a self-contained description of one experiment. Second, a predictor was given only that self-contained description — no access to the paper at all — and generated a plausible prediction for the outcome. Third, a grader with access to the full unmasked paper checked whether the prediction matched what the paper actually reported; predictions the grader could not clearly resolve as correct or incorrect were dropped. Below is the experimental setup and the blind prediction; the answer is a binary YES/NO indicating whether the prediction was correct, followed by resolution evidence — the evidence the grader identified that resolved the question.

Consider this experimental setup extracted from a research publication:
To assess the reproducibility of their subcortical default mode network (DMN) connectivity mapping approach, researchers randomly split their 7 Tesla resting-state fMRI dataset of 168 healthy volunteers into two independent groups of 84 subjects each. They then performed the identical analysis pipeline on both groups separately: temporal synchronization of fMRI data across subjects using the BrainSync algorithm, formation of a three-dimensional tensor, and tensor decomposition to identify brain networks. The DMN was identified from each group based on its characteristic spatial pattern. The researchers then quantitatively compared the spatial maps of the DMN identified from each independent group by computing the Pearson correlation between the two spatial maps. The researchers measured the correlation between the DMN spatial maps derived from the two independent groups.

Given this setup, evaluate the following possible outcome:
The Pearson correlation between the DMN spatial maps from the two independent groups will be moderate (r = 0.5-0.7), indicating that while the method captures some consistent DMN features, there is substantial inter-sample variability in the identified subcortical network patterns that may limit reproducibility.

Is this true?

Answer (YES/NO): NO